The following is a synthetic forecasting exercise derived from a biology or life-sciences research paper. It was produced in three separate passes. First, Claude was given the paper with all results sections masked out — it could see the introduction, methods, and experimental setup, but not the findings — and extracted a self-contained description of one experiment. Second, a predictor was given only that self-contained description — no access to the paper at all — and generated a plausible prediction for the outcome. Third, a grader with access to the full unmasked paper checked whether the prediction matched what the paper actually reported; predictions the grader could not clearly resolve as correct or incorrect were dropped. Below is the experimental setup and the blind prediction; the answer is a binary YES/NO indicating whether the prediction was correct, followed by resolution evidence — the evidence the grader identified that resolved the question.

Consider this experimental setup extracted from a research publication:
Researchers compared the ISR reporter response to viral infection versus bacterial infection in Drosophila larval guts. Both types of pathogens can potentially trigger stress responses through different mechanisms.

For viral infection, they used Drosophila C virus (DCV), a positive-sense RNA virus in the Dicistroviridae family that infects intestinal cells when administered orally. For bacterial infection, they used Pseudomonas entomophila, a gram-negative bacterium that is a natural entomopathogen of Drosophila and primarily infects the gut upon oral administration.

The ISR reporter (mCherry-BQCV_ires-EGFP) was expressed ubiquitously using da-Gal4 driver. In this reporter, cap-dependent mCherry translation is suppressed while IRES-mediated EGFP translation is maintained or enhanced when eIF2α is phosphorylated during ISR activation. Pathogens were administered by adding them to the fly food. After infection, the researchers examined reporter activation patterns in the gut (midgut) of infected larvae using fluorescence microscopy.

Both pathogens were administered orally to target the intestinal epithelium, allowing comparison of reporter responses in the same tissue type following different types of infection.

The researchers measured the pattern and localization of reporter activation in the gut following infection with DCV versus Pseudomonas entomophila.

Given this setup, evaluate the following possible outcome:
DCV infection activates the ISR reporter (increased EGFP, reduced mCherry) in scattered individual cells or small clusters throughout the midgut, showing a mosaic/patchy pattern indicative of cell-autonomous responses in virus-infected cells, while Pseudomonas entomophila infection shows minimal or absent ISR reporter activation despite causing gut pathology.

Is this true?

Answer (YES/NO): NO